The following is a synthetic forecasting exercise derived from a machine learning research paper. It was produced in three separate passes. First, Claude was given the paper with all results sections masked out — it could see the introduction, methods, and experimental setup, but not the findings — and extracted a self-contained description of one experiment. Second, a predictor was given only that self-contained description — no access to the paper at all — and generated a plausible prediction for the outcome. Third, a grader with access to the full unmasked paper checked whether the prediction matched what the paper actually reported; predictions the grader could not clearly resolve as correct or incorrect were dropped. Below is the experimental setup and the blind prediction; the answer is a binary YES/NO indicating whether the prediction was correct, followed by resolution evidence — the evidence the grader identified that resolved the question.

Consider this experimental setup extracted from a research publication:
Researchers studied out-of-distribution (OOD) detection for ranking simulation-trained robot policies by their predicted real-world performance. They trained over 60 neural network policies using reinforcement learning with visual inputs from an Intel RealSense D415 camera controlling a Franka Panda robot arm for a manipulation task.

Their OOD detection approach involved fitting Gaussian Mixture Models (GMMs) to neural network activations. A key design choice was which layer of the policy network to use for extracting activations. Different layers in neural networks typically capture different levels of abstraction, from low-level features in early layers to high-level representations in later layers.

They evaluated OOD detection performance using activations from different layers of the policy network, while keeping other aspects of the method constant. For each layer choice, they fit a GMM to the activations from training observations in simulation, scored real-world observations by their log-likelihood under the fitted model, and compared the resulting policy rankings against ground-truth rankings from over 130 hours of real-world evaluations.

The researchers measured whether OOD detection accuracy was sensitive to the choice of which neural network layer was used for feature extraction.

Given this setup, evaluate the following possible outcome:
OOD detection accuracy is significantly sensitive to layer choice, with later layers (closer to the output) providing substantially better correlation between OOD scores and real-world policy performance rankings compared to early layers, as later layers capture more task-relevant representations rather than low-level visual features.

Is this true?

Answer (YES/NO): NO